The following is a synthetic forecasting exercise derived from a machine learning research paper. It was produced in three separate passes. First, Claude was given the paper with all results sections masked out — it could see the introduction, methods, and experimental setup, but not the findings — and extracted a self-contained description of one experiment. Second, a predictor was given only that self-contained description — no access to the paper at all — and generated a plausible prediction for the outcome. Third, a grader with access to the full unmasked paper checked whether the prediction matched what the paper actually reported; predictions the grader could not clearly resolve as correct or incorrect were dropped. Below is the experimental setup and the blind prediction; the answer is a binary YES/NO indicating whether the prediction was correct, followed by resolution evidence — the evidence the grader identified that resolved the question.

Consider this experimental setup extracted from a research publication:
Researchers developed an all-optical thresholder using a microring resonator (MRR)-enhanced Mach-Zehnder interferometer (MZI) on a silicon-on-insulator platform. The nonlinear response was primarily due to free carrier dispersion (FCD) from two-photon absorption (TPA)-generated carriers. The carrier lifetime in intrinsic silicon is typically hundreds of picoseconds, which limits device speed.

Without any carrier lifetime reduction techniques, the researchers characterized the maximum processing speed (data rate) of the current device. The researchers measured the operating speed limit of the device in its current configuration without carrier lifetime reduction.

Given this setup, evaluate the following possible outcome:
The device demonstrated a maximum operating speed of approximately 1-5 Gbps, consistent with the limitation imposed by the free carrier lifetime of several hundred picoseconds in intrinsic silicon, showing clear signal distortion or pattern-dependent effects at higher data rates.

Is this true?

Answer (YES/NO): NO